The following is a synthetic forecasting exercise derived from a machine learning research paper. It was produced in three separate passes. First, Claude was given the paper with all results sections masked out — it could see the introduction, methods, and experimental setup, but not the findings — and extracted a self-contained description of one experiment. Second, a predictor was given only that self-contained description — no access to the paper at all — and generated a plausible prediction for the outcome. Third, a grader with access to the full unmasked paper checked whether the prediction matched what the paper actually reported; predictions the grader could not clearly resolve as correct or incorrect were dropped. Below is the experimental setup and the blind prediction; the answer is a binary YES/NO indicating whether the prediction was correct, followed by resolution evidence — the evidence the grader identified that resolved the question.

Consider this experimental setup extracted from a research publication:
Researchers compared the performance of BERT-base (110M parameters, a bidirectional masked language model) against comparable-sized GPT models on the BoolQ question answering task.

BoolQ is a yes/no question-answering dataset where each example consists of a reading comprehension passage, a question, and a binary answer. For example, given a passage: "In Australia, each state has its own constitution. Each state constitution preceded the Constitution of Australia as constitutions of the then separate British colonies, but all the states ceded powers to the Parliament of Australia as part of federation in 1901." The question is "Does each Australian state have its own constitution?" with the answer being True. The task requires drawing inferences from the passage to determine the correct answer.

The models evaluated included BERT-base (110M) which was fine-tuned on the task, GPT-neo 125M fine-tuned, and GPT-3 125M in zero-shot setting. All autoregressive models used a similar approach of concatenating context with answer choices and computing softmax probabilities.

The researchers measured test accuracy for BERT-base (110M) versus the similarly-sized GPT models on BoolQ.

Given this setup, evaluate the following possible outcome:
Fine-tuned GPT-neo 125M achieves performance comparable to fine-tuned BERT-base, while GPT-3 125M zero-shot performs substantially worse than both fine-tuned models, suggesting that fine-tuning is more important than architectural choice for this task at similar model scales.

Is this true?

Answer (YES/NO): NO